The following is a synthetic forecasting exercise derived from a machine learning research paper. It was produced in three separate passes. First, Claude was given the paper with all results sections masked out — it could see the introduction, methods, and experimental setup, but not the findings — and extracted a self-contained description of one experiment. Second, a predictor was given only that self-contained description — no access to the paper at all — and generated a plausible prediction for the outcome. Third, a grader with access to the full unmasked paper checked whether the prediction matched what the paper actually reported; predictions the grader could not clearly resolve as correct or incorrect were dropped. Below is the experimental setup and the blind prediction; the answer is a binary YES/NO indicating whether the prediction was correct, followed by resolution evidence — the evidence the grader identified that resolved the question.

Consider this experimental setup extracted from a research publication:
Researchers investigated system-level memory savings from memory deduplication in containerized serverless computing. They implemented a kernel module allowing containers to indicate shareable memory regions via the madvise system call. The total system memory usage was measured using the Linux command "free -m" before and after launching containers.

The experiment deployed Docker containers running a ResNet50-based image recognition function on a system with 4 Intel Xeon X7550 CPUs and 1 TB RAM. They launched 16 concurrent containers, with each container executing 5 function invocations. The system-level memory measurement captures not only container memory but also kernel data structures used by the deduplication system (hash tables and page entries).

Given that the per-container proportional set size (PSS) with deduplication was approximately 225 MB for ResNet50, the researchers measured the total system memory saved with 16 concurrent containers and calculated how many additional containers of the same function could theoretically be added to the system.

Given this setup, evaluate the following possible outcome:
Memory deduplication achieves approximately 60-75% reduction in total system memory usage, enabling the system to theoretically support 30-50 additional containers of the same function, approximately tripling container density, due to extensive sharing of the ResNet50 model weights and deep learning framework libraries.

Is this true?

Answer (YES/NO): NO